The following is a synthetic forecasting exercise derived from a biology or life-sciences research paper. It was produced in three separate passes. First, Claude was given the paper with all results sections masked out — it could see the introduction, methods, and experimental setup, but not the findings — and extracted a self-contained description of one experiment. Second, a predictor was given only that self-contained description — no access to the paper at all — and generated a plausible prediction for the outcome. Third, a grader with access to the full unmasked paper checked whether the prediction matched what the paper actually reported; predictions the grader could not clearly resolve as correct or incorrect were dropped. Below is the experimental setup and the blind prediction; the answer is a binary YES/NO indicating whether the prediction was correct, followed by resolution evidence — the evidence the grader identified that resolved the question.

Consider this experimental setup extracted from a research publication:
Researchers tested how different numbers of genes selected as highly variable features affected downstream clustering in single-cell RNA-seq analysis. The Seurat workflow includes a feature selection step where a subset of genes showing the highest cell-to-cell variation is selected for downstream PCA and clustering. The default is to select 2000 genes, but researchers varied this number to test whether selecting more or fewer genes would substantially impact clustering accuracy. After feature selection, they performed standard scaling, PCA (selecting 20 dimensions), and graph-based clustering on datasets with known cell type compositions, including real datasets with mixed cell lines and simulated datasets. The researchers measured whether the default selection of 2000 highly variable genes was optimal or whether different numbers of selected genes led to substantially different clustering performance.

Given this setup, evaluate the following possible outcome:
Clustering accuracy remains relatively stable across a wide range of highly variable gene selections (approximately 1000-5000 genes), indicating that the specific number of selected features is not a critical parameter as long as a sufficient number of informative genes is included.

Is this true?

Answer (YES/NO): NO